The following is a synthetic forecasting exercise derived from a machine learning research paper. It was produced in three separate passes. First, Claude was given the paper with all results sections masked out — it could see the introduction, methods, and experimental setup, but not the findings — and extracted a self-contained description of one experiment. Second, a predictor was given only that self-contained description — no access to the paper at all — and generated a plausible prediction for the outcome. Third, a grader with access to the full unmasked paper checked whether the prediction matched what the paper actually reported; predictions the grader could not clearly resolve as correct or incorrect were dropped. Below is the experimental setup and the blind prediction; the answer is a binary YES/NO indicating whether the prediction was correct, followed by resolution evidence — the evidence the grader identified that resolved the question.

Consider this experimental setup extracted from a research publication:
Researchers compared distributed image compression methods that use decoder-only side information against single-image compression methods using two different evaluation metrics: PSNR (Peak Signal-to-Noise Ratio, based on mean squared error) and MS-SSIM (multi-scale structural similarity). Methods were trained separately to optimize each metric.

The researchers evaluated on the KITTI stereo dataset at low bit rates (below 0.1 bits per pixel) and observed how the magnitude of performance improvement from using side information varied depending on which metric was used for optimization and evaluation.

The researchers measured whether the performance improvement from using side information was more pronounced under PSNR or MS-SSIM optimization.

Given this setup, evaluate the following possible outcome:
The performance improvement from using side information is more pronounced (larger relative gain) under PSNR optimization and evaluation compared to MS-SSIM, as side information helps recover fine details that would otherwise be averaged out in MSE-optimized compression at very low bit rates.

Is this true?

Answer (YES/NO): NO